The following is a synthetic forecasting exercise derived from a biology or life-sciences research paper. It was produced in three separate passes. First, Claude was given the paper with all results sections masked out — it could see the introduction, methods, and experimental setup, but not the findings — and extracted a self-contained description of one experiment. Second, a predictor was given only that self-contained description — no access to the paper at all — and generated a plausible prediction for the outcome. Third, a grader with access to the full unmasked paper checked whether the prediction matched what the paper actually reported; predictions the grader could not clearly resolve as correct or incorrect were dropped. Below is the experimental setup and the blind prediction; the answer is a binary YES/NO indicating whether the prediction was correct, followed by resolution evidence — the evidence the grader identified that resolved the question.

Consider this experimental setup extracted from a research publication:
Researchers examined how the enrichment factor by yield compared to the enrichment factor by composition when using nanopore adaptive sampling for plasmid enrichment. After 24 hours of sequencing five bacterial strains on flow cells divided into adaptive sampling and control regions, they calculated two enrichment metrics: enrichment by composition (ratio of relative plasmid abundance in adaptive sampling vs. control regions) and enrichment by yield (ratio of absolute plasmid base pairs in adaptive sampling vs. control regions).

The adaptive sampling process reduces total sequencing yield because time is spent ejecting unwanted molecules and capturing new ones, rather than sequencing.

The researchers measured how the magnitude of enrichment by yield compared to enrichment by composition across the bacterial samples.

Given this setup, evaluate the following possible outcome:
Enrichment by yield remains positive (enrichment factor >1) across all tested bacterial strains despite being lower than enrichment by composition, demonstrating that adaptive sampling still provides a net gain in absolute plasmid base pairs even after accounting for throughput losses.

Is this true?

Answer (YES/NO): NO